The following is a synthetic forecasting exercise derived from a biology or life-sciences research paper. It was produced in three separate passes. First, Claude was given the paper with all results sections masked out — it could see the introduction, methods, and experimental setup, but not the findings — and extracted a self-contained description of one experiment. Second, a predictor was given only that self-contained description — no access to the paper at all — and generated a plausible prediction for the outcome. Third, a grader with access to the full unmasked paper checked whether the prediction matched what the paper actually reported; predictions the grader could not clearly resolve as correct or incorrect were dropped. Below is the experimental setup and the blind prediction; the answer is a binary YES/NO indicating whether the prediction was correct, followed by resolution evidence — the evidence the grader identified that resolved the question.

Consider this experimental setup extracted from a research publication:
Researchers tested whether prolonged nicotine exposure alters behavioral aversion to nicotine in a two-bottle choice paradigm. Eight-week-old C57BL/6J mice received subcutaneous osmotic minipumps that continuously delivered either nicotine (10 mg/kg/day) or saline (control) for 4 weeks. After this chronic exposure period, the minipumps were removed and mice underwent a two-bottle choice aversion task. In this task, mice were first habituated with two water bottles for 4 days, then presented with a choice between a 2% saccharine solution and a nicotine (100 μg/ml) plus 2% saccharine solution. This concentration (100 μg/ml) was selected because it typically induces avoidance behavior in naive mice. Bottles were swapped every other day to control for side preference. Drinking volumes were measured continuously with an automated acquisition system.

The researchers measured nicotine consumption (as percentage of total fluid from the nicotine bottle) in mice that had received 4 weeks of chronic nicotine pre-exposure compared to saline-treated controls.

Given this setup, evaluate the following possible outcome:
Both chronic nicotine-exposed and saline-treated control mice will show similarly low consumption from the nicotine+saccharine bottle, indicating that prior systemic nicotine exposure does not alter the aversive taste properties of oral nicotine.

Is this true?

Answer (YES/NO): NO